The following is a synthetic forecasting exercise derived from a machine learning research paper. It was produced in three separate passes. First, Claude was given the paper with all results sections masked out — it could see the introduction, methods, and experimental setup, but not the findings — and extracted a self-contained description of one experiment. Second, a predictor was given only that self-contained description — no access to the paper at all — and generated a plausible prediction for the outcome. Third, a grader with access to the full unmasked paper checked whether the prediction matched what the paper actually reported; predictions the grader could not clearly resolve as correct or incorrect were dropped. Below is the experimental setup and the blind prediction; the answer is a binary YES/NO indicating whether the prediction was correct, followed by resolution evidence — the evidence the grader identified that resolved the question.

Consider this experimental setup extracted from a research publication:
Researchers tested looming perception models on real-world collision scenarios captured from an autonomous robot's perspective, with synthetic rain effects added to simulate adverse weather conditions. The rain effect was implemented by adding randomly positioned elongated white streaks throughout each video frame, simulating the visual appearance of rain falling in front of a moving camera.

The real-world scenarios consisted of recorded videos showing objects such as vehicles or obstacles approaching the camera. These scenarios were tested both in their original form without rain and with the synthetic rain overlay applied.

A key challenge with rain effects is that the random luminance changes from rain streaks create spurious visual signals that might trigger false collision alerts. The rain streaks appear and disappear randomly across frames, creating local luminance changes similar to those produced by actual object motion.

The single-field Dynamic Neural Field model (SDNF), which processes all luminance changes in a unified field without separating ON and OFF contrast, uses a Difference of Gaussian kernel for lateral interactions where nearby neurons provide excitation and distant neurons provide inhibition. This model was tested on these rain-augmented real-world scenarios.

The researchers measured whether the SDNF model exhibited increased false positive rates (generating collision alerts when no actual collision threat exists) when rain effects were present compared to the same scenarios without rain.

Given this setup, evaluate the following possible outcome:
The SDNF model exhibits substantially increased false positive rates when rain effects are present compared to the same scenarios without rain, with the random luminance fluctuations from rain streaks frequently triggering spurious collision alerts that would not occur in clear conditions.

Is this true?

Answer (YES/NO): NO